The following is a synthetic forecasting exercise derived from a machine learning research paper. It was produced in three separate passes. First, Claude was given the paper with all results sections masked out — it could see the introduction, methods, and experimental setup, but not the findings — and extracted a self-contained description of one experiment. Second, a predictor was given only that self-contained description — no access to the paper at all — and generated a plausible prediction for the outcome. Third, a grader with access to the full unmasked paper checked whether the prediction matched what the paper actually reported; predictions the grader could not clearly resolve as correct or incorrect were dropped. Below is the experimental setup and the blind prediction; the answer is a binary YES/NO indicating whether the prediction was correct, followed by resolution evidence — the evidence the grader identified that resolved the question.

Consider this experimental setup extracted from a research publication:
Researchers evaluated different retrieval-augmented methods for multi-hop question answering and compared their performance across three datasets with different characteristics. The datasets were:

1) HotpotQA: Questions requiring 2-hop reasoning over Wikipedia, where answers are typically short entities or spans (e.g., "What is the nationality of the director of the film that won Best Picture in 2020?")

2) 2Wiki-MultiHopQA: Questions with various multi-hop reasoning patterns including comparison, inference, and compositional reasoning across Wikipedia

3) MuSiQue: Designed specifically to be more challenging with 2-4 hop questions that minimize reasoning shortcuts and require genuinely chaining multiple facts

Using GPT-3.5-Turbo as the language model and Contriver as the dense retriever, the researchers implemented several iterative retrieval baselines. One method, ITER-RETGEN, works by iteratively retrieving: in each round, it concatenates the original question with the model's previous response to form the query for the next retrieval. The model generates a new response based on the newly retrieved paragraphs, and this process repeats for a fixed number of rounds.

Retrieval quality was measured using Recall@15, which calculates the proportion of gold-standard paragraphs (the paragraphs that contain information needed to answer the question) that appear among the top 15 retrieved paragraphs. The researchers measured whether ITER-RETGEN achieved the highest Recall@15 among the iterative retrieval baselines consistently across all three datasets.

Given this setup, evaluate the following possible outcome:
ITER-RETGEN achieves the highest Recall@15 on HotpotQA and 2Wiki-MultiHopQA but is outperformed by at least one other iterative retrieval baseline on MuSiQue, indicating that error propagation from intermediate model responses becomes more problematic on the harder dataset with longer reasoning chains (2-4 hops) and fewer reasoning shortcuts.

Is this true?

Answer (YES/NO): NO